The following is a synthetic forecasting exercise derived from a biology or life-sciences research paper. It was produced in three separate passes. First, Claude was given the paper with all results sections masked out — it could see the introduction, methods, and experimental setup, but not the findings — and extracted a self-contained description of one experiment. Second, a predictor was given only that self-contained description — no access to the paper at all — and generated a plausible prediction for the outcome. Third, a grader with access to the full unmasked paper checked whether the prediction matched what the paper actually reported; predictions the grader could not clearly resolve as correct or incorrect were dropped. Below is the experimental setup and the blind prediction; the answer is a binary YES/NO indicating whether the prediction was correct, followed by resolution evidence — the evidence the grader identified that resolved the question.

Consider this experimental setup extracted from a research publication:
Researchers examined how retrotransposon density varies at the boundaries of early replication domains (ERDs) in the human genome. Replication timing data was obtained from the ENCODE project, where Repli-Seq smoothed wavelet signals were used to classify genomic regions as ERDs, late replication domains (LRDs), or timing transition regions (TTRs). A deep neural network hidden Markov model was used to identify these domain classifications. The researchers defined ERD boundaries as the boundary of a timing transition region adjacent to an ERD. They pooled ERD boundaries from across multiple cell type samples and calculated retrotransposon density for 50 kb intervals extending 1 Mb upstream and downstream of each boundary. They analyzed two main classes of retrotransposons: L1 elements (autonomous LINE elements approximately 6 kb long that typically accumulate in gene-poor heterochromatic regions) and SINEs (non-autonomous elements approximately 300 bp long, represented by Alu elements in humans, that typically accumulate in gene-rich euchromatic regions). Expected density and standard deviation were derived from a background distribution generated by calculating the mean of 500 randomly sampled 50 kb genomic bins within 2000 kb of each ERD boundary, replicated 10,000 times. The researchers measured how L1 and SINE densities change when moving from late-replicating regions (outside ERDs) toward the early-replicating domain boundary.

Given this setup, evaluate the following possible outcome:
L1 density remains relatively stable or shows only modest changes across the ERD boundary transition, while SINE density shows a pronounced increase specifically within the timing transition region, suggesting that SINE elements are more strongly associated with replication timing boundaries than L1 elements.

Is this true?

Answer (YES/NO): NO